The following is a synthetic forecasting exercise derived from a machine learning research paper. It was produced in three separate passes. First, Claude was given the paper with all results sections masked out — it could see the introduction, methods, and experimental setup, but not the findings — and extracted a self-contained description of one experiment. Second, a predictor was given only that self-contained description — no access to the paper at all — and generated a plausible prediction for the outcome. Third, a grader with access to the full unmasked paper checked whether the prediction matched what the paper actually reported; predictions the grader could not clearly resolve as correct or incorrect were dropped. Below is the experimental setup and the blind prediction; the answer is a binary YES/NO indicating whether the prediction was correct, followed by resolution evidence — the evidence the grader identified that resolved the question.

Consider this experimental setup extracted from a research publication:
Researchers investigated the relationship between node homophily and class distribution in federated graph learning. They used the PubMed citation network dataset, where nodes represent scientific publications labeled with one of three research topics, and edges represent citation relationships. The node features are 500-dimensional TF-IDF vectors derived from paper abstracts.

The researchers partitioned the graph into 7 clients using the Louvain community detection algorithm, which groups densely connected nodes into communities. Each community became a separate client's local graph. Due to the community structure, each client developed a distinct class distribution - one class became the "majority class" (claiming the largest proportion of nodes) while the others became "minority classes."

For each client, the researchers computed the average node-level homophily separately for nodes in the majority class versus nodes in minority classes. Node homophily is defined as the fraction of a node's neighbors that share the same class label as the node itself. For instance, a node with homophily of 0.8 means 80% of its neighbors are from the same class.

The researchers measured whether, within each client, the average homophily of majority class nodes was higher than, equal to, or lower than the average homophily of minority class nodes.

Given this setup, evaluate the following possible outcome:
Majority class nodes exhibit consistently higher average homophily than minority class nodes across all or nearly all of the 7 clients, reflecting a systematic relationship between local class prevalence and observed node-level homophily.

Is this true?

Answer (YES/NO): YES